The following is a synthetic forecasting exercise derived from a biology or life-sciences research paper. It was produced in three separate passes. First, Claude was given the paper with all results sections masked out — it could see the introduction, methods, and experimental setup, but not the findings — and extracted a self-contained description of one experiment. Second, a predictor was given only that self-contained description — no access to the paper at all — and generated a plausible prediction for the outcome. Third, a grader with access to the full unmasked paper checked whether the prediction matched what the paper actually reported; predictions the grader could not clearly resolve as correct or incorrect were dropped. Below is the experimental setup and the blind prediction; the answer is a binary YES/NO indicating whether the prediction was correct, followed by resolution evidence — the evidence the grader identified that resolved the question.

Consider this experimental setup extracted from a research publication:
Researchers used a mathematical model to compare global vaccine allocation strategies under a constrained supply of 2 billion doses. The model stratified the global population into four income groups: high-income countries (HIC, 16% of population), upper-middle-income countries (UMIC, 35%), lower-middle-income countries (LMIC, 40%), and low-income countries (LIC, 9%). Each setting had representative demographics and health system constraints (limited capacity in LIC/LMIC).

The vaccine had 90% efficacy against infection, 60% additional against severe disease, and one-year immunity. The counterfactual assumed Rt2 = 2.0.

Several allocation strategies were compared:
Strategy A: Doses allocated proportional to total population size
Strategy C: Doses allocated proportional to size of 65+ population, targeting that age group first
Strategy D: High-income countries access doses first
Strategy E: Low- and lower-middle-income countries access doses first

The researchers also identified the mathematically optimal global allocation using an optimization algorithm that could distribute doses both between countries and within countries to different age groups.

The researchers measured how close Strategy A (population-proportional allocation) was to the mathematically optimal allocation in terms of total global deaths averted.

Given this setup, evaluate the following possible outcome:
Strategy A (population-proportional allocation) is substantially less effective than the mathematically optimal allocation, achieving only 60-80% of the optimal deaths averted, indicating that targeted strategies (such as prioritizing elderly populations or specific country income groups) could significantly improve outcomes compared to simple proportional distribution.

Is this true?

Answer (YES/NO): NO